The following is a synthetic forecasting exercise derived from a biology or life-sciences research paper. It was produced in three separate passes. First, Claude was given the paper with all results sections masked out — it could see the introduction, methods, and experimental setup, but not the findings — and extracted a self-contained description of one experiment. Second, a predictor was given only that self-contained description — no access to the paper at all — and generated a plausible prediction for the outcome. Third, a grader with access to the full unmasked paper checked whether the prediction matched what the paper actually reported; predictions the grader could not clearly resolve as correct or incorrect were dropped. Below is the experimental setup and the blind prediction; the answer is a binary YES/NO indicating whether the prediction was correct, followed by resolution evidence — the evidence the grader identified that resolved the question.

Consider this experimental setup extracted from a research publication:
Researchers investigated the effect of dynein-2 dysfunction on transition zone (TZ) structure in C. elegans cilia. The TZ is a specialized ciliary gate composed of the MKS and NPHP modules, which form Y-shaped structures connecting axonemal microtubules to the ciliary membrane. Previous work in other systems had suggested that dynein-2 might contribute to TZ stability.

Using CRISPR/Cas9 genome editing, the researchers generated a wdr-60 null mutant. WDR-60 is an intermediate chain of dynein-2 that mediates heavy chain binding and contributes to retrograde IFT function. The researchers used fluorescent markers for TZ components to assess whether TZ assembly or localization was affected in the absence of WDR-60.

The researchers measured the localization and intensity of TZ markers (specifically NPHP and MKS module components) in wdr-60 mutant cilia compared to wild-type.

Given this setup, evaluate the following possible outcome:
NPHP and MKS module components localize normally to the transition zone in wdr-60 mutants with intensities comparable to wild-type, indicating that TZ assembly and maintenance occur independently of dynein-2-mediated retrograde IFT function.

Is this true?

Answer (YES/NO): YES